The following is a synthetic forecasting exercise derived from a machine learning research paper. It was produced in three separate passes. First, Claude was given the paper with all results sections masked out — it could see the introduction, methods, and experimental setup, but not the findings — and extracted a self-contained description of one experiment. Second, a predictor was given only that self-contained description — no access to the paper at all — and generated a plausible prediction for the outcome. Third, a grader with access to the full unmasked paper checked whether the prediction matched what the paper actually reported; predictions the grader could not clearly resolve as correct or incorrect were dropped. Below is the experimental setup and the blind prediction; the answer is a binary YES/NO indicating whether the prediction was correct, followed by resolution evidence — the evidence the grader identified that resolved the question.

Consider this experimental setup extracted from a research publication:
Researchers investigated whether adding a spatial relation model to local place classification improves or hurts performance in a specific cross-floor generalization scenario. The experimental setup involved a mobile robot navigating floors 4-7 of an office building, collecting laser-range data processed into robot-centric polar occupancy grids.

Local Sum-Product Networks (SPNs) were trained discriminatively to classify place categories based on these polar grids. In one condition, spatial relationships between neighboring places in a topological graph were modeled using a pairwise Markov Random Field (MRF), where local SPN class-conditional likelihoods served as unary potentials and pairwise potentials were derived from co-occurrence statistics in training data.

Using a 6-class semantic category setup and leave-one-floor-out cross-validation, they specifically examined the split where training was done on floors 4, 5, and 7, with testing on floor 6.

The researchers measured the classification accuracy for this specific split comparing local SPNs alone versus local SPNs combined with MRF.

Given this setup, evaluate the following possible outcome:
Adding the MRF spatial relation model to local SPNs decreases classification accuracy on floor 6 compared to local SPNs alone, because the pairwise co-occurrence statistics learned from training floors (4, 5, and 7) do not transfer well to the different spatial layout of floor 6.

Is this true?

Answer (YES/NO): YES